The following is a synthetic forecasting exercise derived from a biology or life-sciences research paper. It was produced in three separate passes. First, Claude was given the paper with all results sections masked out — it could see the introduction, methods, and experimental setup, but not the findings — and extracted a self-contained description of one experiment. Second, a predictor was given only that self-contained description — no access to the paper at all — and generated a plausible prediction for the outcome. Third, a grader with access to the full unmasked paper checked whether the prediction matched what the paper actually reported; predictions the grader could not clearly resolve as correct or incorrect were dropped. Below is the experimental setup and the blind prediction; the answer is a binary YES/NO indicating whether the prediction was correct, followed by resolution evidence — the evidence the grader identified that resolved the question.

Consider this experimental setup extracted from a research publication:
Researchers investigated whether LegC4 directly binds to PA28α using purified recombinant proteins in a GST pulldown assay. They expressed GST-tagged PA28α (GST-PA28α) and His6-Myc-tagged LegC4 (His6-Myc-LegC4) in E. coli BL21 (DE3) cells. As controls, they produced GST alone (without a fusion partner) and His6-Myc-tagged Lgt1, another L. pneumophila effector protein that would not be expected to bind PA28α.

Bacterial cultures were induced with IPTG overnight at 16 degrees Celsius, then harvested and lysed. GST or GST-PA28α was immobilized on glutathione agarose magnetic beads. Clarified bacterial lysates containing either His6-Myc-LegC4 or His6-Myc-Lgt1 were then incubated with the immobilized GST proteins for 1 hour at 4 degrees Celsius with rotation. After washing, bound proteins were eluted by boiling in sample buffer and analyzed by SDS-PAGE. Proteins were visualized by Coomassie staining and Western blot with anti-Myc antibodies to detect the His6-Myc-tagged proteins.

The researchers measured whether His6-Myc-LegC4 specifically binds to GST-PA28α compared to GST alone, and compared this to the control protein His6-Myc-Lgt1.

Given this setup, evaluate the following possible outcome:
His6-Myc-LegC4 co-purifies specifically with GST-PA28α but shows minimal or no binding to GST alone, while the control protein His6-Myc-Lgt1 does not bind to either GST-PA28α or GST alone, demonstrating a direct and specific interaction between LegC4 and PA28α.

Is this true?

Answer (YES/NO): YES